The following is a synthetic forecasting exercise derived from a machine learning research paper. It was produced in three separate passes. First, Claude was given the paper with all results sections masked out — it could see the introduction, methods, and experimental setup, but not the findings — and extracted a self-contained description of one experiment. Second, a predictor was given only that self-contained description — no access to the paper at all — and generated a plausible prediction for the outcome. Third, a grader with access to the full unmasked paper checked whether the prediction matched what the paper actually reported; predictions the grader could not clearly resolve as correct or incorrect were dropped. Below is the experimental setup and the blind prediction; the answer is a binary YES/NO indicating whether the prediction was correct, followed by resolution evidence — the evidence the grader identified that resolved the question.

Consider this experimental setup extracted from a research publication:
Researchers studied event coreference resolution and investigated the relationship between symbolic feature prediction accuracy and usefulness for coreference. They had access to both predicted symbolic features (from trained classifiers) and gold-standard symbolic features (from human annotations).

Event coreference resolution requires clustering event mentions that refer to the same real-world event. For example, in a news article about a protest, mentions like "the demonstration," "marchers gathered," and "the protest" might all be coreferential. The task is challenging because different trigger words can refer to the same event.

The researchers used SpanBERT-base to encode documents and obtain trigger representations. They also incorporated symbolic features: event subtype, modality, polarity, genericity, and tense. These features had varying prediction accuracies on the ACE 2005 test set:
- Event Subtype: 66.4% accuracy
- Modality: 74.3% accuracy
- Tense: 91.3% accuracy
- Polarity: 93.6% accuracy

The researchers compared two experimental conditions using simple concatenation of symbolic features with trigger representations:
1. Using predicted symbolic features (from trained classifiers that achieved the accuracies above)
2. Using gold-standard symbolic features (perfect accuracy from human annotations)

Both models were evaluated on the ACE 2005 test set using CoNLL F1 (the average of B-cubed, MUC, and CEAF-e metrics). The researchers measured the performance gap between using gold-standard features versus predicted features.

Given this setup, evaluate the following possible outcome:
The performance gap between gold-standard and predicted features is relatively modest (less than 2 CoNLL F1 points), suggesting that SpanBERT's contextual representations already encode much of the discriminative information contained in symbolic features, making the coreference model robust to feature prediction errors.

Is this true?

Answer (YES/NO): NO